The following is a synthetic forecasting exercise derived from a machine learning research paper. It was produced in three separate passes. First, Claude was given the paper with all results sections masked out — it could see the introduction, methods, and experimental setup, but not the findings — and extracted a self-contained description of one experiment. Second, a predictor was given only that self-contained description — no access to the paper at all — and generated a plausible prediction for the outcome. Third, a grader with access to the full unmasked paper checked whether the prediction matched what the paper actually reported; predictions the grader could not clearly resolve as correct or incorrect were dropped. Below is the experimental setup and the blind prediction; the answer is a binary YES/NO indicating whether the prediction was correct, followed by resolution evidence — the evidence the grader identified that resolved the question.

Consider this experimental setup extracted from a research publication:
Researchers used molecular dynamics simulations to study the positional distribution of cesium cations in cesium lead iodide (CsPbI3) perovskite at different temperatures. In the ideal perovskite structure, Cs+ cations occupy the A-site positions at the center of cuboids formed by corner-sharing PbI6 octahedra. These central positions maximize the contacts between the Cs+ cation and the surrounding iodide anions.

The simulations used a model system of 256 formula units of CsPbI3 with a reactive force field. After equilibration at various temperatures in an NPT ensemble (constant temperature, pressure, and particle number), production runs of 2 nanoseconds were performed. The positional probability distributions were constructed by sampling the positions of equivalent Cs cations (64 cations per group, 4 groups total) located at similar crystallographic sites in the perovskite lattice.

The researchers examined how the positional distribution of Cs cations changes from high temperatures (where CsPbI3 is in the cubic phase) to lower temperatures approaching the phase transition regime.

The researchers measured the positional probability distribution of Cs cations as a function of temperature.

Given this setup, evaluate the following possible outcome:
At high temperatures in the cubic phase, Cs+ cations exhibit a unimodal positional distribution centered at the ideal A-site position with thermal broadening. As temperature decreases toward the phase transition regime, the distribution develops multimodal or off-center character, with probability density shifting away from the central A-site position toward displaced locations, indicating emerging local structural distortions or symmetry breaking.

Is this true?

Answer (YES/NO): YES